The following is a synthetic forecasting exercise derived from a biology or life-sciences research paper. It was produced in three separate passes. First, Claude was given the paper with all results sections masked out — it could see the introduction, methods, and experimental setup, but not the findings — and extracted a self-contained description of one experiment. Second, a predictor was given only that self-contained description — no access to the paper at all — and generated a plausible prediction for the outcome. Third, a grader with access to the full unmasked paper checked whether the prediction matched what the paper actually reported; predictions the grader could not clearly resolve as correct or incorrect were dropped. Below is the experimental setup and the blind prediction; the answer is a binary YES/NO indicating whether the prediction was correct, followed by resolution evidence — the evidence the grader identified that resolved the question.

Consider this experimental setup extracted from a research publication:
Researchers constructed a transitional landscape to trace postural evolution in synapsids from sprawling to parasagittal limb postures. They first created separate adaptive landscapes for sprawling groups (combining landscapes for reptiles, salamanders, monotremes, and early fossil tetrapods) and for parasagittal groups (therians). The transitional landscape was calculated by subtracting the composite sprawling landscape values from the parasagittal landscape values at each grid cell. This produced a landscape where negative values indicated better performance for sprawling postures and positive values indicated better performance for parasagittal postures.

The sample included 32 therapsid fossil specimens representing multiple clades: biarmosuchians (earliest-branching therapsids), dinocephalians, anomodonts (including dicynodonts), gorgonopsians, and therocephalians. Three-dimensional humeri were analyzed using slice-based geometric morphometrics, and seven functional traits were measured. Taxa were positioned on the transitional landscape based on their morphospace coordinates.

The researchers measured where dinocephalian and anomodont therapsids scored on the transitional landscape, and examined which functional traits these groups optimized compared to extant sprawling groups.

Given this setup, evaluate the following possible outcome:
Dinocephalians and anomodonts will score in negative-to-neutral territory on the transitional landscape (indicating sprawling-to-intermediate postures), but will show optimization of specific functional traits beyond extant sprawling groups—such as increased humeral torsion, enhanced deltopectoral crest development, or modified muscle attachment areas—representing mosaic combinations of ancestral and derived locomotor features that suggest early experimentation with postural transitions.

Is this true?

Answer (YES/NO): NO